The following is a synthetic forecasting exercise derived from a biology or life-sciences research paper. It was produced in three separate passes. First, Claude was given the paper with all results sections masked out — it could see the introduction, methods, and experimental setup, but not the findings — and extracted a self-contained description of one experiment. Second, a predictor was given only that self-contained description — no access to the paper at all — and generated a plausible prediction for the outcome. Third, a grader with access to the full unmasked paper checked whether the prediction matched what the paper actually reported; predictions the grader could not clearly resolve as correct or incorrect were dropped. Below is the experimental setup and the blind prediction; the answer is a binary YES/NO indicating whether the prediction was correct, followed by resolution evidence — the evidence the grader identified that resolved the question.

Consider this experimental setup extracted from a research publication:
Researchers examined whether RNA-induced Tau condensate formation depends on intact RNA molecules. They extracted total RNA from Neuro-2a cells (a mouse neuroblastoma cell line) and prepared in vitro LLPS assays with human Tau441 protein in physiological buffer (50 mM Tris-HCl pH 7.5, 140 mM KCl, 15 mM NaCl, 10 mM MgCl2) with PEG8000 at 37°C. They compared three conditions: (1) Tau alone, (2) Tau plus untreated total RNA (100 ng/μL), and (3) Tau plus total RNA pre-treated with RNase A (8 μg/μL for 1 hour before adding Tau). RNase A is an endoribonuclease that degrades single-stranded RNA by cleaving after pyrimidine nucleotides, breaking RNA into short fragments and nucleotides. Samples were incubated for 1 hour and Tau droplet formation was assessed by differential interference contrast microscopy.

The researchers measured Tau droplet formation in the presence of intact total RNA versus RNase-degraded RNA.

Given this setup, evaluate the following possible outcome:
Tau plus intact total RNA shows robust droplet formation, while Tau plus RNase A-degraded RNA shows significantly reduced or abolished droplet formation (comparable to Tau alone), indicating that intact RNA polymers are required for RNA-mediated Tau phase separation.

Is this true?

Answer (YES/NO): NO